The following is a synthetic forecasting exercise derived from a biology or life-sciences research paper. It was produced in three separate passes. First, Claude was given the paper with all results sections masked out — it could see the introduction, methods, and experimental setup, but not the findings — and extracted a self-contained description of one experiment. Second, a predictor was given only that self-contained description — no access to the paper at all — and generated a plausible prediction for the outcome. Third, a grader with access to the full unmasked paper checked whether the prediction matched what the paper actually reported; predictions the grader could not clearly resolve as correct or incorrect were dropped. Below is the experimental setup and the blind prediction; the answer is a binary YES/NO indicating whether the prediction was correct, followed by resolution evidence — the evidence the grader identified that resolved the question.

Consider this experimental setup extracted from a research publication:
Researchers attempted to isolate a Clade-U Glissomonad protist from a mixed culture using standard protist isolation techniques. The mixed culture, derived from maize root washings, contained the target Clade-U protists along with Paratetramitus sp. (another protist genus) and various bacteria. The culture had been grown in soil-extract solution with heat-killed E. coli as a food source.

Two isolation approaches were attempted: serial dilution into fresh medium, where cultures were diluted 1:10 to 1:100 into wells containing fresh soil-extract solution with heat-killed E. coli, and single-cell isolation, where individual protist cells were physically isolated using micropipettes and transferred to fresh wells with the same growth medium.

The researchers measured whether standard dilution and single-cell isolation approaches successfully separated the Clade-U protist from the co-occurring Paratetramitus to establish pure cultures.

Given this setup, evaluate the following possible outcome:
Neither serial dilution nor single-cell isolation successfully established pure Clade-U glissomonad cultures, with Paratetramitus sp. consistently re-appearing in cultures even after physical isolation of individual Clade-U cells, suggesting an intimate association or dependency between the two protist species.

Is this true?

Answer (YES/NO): NO